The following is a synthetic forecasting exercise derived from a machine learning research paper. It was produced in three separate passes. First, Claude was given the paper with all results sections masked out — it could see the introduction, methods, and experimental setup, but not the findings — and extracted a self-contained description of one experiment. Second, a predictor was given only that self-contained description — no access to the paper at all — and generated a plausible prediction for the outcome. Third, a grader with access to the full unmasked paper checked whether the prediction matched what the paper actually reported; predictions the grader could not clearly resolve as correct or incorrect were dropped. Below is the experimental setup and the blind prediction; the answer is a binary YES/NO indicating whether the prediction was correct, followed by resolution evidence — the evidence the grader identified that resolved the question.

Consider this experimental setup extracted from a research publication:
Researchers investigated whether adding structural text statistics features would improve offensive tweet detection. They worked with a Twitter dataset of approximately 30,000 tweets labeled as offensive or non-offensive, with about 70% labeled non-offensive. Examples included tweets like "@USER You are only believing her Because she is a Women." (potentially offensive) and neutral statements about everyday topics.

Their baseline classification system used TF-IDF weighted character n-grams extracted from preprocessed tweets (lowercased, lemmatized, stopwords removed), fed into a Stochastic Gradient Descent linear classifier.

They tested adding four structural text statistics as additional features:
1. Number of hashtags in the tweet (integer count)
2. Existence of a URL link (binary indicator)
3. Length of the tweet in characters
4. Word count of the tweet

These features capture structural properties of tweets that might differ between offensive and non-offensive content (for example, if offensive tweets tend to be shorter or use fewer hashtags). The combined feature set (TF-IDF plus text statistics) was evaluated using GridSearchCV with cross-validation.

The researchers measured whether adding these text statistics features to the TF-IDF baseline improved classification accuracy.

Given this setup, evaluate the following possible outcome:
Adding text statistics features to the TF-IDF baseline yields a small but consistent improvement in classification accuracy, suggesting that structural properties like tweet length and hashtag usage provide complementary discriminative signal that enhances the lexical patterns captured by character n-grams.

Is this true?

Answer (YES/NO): NO